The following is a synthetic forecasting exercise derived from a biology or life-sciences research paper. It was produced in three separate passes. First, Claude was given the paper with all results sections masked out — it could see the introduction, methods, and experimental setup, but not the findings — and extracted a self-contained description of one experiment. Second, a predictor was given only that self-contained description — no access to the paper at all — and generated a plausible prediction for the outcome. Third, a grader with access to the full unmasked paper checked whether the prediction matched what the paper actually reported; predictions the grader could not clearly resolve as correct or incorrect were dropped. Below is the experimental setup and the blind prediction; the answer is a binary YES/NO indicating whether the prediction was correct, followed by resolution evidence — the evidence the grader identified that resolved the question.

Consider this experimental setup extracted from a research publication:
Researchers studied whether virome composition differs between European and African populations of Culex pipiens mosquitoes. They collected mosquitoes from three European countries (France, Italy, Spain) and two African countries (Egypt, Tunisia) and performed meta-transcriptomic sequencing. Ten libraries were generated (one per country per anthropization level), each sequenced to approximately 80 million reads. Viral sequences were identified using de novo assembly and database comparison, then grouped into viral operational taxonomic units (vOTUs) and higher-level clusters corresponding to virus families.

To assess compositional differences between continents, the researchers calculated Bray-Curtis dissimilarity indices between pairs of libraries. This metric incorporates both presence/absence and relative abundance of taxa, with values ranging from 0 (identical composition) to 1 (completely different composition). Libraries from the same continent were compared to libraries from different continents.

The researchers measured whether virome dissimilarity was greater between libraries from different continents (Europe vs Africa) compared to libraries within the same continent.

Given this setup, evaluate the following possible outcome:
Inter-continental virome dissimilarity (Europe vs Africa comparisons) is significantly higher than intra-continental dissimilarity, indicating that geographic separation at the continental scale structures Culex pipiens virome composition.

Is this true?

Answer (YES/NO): YES